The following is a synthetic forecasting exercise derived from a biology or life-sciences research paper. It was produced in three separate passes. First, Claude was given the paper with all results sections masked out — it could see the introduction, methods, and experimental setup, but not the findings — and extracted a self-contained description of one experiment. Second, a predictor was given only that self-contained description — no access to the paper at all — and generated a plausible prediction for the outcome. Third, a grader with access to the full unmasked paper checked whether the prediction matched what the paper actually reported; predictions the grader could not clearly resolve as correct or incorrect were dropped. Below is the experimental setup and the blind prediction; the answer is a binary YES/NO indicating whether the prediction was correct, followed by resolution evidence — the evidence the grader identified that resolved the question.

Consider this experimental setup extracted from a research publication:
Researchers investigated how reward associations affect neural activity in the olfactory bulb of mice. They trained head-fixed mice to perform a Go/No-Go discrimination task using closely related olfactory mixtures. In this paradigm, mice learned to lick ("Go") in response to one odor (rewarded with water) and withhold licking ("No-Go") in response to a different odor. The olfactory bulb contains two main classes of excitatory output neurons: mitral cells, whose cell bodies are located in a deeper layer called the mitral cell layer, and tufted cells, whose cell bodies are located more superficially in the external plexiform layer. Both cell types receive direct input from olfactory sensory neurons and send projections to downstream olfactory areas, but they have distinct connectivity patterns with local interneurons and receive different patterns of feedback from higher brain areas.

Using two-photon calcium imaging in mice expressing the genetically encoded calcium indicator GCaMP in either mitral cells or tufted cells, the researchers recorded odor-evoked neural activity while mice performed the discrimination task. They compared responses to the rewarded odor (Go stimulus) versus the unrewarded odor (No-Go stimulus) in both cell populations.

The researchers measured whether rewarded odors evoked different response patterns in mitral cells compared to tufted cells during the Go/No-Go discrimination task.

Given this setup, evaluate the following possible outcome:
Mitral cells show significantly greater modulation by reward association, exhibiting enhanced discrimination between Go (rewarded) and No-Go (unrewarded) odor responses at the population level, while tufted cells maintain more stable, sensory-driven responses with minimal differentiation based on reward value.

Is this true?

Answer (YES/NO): YES